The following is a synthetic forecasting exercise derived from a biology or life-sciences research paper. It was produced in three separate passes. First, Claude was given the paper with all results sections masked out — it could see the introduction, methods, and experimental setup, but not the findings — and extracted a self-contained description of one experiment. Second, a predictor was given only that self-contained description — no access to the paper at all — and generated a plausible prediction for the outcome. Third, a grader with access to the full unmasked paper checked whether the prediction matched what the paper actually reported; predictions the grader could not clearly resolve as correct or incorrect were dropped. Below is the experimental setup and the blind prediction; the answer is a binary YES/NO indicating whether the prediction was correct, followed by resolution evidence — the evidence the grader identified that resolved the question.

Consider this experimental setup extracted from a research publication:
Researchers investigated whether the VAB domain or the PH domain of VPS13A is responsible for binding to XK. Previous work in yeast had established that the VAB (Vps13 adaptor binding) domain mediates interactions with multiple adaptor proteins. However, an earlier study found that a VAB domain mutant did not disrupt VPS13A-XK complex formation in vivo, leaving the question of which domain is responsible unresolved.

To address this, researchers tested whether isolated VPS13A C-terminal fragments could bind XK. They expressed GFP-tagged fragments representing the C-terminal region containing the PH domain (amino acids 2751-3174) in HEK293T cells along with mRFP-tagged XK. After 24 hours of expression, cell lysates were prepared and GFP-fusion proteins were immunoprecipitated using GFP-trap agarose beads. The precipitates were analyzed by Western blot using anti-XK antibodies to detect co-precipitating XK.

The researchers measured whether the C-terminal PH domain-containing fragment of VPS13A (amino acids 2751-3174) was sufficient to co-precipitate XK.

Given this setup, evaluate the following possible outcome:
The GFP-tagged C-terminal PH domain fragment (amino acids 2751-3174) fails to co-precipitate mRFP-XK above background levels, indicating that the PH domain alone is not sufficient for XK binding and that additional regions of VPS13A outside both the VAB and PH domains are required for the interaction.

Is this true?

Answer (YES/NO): NO